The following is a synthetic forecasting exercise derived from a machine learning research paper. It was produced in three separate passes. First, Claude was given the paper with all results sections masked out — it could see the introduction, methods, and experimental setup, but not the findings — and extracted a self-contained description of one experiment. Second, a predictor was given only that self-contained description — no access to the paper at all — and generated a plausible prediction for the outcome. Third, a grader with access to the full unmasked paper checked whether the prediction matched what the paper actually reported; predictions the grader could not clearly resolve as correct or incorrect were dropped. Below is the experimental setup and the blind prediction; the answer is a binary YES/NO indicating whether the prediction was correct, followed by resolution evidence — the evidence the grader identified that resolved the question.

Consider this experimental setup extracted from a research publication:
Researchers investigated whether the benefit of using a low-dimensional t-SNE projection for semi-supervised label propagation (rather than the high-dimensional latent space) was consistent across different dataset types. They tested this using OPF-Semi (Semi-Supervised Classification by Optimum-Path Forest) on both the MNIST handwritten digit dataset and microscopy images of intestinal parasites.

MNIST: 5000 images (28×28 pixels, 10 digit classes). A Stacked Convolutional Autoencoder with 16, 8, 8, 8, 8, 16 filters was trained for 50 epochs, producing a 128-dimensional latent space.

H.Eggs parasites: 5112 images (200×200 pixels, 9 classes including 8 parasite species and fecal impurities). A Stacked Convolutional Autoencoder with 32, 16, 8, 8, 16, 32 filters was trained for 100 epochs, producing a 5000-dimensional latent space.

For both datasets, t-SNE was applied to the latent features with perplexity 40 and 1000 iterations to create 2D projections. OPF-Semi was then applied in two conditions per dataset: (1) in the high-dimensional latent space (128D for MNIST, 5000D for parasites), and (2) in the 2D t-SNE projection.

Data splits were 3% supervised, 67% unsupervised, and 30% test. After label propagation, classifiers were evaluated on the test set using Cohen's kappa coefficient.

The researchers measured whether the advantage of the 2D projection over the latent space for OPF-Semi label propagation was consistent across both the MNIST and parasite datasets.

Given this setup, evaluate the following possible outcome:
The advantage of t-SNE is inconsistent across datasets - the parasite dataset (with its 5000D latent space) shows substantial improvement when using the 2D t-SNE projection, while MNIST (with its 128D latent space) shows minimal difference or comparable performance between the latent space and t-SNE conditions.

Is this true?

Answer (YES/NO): NO